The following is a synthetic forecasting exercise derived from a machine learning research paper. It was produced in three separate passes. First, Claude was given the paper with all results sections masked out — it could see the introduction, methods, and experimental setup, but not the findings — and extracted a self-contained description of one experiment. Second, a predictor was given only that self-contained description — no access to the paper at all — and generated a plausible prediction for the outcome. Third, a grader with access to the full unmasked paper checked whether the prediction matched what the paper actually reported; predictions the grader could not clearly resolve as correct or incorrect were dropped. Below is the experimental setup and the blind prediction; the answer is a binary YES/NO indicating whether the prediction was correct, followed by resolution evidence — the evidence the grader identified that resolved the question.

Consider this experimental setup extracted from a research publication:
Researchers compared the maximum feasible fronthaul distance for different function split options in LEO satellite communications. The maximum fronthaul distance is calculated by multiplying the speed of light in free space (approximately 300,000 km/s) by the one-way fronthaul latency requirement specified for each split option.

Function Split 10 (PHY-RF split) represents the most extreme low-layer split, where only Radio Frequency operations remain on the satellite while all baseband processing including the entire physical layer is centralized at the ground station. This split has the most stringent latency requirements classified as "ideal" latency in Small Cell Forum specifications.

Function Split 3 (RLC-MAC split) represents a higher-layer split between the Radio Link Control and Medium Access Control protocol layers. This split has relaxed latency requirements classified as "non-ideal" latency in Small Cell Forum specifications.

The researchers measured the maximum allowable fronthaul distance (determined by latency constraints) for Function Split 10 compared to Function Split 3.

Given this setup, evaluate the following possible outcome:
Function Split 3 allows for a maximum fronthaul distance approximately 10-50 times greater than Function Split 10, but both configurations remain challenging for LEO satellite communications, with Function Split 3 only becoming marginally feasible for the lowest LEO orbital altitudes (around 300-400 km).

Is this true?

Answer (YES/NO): NO